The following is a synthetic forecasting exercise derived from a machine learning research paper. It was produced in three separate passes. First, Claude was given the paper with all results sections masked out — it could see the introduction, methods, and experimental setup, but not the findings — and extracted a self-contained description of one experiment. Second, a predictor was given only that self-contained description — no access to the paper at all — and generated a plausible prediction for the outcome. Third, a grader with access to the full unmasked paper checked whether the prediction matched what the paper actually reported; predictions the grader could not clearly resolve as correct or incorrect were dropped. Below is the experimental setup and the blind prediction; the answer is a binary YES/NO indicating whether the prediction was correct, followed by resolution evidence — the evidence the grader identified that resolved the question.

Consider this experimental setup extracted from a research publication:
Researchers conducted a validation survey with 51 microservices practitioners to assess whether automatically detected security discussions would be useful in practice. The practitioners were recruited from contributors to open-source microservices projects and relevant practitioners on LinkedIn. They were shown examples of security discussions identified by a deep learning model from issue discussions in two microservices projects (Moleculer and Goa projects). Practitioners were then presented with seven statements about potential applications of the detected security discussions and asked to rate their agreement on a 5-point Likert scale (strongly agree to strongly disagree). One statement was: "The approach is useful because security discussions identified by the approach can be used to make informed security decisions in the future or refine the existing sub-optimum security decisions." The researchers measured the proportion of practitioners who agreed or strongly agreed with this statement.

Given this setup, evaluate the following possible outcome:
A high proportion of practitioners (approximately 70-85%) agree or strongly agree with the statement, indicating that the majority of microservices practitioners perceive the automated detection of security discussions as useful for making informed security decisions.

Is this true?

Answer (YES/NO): YES